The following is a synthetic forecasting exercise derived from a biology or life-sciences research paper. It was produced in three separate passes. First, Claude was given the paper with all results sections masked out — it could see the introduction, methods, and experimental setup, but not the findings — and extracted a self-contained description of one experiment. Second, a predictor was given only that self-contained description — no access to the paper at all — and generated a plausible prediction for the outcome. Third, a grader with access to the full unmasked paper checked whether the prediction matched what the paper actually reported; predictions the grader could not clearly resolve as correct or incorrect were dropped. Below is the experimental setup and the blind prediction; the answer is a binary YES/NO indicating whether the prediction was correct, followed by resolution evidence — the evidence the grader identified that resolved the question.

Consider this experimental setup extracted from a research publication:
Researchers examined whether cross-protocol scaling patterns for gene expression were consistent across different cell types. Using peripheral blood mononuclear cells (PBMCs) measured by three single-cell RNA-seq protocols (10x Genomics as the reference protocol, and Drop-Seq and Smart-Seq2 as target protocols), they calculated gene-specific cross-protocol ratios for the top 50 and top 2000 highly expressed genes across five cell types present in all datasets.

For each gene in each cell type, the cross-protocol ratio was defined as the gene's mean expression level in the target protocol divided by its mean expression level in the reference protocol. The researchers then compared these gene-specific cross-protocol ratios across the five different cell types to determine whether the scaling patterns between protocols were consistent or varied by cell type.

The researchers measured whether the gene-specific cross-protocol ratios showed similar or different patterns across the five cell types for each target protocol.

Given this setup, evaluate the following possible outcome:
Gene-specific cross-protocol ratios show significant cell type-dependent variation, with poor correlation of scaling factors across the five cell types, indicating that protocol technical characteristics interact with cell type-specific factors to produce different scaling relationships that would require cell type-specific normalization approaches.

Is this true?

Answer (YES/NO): NO